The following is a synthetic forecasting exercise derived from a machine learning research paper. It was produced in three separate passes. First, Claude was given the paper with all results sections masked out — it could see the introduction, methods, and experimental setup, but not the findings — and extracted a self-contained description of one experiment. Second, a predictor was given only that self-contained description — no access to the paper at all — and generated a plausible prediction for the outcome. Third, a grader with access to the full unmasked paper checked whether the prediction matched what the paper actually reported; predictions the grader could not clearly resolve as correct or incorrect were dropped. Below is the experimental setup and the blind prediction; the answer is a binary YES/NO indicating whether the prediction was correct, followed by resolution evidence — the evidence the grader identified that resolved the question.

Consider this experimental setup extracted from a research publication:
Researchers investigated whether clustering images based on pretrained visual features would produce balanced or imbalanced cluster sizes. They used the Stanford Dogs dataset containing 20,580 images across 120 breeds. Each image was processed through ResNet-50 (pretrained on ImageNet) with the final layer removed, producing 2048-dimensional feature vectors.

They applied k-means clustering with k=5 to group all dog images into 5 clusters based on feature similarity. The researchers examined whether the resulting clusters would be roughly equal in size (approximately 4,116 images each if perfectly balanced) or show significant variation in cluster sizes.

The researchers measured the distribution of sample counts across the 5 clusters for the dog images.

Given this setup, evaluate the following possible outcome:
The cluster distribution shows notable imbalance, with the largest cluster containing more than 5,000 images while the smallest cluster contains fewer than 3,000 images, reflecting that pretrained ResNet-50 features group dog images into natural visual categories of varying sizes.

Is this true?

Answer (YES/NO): NO